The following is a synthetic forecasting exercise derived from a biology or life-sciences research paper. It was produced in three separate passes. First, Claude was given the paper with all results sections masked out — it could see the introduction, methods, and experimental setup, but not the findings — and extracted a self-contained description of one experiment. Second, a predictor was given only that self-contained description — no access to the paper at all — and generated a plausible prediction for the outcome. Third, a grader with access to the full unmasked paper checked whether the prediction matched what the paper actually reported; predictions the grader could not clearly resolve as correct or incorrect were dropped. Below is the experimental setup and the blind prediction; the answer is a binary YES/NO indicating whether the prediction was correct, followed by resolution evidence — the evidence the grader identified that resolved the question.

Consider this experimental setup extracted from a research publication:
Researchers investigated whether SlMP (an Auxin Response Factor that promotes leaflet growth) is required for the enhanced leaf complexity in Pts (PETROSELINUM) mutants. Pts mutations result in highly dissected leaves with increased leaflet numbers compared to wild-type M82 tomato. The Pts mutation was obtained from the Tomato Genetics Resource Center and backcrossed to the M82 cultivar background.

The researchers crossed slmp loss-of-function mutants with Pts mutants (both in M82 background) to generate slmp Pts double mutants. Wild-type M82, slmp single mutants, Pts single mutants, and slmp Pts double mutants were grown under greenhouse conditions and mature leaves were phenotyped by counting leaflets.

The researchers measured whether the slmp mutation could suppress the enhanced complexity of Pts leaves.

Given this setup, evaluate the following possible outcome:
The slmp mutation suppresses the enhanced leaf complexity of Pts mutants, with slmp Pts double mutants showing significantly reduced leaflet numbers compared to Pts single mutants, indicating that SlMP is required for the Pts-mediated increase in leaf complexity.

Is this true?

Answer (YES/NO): YES